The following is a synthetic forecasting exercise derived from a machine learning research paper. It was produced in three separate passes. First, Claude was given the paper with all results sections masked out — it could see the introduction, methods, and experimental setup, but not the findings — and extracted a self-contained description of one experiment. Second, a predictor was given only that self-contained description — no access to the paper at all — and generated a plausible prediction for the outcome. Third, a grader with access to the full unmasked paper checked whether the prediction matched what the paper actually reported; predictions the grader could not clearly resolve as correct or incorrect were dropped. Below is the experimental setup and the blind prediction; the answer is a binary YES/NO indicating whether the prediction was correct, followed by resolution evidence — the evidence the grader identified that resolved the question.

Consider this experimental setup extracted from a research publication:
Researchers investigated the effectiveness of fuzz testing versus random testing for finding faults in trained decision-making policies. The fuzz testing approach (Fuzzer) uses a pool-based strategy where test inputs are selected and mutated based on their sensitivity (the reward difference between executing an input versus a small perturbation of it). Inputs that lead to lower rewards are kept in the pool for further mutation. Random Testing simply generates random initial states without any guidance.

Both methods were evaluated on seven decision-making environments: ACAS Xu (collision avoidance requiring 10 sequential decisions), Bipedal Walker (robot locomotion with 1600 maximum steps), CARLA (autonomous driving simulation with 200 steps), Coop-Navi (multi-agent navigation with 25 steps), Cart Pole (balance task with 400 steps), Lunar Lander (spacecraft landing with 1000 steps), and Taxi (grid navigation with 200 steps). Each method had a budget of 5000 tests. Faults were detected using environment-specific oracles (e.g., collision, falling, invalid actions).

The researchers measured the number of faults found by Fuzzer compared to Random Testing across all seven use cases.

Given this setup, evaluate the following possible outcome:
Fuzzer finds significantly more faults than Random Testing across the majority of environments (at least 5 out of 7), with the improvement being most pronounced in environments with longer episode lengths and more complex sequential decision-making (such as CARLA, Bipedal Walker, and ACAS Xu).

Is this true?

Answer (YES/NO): NO